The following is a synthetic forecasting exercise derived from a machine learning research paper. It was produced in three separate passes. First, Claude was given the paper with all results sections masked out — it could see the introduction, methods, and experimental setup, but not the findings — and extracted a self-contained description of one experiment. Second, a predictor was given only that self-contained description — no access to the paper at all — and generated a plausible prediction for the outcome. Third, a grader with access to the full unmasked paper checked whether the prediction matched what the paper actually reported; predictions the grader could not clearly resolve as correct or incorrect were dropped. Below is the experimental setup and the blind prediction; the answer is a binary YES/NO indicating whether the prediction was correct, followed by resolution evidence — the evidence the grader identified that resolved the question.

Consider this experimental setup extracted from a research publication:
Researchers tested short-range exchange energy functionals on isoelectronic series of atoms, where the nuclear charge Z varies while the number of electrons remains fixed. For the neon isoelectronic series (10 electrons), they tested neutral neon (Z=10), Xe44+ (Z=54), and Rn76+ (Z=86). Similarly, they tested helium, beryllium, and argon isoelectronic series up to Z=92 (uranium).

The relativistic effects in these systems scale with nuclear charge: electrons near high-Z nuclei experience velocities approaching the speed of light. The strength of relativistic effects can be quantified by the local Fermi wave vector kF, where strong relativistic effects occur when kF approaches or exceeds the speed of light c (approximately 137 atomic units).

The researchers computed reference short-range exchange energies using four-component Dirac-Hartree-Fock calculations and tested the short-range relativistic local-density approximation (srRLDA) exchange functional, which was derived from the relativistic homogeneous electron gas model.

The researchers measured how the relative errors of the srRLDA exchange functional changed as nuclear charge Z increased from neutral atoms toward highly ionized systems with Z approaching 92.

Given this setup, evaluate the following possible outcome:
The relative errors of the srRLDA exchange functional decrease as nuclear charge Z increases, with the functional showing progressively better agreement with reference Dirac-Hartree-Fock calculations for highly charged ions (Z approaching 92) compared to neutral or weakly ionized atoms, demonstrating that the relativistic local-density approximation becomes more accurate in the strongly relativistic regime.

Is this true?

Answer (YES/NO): NO